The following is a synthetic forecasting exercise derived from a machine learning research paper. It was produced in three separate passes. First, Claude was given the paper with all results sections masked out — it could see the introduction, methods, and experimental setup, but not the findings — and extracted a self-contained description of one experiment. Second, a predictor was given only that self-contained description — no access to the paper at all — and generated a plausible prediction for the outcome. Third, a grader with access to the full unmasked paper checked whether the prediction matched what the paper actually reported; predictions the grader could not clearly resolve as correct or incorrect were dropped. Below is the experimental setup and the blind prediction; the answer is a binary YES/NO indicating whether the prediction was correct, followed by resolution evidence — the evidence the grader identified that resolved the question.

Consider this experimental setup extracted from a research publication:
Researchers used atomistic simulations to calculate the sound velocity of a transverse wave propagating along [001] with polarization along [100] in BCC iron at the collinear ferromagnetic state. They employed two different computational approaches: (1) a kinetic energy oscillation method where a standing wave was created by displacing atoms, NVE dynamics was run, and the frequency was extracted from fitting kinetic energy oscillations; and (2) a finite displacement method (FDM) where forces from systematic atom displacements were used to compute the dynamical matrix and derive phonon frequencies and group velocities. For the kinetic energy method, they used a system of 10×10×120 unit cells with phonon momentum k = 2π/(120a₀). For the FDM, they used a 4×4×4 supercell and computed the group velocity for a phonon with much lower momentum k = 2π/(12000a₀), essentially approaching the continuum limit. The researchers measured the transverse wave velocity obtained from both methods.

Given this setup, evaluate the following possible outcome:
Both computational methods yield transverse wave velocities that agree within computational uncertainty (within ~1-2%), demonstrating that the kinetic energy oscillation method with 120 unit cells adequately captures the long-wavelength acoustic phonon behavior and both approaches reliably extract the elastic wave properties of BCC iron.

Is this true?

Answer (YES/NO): YES